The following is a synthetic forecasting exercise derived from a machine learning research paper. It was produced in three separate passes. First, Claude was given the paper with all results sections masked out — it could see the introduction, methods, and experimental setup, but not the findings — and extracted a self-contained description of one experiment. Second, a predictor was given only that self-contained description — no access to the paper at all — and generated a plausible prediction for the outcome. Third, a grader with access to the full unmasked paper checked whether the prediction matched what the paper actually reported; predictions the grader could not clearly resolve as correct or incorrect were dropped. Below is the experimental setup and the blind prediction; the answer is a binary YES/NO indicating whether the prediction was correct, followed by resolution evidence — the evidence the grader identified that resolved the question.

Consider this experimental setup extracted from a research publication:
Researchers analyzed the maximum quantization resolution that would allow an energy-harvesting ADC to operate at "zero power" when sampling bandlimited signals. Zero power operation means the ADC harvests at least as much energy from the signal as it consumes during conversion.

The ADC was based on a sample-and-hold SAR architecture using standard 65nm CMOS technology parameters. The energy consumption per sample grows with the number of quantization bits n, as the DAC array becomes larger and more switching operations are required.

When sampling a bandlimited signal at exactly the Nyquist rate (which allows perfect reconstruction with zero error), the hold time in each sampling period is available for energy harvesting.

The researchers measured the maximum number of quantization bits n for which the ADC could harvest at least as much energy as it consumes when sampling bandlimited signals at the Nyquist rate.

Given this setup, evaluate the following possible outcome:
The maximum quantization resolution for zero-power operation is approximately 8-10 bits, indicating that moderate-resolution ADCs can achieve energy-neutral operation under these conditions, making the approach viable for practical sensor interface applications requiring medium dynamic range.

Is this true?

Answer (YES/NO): NO